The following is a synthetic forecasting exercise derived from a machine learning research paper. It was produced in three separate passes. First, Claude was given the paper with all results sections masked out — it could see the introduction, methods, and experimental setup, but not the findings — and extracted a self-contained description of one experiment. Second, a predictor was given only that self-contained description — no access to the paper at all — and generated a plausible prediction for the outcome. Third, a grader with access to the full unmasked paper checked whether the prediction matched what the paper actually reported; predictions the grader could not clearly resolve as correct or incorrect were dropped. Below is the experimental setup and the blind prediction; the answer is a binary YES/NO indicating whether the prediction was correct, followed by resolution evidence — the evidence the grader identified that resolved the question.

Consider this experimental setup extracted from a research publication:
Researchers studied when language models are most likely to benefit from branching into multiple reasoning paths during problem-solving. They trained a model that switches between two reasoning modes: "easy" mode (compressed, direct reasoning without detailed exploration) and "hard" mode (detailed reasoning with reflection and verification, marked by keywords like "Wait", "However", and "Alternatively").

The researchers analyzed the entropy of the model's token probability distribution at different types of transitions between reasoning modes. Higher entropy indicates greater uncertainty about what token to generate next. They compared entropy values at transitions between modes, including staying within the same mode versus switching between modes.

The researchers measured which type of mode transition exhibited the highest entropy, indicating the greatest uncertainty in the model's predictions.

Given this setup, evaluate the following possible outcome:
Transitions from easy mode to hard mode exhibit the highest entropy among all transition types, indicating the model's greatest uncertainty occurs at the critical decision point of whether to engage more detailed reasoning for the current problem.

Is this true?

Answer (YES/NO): YES